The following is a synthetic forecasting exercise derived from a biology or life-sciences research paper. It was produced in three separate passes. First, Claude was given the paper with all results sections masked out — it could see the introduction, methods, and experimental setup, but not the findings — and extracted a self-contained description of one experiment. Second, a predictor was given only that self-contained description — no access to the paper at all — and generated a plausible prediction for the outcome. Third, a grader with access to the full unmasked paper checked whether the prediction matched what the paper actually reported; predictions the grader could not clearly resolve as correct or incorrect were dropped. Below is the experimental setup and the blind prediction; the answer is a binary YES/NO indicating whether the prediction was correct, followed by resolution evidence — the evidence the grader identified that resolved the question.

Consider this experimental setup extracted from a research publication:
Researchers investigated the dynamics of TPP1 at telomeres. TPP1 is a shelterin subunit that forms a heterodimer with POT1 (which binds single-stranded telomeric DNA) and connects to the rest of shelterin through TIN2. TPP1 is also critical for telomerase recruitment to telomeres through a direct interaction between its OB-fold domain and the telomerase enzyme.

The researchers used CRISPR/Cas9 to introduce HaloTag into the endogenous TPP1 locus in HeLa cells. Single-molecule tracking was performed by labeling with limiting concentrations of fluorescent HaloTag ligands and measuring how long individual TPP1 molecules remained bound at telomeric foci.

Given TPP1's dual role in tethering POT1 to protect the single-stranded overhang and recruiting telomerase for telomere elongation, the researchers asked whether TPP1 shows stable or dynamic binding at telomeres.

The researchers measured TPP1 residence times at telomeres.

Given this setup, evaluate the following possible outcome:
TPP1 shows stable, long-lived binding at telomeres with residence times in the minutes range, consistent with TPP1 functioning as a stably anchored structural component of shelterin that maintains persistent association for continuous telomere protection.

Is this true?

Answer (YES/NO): YES